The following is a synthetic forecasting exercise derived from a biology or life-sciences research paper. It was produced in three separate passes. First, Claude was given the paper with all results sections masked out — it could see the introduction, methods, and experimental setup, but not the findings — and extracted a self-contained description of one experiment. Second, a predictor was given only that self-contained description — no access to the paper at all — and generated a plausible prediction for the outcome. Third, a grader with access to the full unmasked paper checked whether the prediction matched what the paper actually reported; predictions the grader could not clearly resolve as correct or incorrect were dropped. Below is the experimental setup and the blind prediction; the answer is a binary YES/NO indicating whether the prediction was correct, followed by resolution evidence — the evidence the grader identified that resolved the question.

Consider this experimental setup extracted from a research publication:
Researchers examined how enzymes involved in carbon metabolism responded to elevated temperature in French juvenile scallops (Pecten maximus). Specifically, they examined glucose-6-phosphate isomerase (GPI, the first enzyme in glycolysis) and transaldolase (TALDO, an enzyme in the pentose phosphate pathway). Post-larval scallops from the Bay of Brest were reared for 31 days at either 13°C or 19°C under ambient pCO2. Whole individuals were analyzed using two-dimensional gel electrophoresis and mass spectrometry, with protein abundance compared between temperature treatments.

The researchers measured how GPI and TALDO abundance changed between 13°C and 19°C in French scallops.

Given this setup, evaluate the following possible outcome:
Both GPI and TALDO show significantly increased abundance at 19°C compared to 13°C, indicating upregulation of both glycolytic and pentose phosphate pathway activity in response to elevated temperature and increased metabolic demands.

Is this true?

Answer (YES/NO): NO